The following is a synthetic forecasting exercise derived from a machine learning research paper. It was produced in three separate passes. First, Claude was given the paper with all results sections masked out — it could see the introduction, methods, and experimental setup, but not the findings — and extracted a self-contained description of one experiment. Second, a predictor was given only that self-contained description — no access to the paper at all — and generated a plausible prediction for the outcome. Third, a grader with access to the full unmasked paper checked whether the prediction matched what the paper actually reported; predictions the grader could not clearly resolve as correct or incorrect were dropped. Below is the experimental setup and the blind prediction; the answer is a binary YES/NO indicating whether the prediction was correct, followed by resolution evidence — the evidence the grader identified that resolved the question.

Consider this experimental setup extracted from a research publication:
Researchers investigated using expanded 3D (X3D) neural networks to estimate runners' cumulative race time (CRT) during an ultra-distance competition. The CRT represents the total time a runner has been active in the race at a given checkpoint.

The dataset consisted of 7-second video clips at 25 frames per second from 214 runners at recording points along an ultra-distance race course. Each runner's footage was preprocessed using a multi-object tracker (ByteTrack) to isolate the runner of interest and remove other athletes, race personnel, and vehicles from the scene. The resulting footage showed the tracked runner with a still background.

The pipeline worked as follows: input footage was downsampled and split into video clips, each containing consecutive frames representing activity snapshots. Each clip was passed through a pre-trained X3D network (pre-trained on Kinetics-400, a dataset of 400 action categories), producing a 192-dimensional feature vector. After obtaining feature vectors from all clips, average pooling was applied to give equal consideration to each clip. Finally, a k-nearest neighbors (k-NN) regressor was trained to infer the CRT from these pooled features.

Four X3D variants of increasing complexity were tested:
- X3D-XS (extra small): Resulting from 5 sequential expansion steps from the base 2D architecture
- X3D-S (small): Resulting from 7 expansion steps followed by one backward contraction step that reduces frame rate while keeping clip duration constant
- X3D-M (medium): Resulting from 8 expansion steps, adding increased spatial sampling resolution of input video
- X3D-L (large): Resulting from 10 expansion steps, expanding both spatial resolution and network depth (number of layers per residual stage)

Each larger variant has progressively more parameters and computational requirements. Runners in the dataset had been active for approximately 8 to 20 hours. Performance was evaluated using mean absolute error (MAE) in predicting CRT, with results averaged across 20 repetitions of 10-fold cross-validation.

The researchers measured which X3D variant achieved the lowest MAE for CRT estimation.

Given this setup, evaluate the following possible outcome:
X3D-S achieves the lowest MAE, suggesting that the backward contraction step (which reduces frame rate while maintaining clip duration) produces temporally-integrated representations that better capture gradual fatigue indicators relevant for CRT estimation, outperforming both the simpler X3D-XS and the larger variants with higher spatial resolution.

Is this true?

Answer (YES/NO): NO